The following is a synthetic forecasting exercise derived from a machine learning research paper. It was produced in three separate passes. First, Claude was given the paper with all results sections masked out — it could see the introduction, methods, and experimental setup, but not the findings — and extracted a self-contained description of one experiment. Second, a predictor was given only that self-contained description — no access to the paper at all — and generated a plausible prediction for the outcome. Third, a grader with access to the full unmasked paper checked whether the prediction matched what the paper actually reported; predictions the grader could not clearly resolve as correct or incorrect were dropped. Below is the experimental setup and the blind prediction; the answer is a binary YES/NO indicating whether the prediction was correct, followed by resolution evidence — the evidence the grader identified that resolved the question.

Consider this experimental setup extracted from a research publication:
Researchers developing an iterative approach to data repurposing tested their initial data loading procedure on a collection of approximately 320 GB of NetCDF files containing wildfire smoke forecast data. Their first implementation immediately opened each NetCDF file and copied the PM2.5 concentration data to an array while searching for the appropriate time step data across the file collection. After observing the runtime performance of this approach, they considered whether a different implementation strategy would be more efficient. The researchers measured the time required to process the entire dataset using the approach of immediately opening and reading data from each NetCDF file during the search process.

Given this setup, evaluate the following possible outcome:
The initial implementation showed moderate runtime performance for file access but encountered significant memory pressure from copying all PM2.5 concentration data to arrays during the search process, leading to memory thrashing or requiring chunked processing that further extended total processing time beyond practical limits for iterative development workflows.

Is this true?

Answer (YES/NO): NO